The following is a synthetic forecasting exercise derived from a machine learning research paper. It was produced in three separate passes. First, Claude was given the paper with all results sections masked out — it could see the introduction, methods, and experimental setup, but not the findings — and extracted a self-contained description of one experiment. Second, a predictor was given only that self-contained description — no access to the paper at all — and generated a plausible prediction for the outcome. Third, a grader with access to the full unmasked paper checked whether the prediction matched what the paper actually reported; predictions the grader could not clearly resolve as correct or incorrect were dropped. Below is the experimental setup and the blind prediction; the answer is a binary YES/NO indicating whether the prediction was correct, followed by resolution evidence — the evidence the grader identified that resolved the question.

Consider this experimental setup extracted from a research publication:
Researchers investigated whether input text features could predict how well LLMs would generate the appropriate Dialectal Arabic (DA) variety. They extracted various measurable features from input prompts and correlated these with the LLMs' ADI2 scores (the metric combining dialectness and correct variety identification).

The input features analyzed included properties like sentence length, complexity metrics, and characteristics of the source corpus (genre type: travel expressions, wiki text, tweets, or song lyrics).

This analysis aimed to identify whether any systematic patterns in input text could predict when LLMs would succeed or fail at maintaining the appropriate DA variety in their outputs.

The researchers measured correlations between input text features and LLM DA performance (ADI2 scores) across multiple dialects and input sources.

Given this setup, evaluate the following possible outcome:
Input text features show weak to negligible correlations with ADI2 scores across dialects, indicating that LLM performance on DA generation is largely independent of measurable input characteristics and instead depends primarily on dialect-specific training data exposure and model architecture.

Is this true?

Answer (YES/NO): YES